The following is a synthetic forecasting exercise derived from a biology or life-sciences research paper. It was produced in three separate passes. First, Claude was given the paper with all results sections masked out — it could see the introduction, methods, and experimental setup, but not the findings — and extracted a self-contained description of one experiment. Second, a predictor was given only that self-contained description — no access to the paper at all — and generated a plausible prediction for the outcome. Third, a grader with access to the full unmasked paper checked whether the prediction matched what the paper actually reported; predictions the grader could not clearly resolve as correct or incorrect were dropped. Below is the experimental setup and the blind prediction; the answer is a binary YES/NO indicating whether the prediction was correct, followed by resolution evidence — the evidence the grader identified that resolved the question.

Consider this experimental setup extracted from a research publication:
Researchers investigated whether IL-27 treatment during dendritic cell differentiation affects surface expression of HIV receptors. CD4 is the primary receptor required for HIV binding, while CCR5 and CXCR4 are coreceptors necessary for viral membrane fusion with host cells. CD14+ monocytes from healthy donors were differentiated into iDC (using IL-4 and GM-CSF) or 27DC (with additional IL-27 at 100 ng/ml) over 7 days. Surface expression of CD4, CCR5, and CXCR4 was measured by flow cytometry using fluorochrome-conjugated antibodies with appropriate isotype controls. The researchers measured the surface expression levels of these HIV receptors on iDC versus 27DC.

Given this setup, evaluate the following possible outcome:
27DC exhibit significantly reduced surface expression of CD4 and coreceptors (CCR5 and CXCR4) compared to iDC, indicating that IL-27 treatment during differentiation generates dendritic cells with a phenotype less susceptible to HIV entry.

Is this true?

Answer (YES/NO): NO